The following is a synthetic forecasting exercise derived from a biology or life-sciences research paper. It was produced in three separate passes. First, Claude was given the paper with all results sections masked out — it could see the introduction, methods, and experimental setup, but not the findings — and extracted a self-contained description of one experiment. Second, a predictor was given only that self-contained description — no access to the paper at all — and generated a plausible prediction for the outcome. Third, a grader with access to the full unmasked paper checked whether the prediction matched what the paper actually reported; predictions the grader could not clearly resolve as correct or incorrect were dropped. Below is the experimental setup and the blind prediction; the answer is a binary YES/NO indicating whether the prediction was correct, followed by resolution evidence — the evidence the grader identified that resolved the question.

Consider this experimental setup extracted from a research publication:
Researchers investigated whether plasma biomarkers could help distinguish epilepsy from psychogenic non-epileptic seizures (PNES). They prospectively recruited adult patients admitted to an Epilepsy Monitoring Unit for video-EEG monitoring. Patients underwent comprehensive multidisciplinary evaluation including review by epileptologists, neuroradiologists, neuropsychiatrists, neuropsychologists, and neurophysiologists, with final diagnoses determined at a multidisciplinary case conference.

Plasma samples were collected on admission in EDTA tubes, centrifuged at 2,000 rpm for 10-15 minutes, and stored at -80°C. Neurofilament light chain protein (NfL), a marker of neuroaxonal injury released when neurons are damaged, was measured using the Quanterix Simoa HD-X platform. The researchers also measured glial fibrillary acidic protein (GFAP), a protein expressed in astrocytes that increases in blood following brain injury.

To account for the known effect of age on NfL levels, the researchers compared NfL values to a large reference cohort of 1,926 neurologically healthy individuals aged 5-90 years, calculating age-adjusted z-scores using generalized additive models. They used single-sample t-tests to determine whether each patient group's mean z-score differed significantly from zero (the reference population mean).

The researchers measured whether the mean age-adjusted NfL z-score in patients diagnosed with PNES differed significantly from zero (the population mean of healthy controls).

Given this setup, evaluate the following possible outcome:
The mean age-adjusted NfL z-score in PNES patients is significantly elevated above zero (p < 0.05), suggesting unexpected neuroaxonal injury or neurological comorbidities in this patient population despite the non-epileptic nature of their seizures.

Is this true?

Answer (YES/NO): NO